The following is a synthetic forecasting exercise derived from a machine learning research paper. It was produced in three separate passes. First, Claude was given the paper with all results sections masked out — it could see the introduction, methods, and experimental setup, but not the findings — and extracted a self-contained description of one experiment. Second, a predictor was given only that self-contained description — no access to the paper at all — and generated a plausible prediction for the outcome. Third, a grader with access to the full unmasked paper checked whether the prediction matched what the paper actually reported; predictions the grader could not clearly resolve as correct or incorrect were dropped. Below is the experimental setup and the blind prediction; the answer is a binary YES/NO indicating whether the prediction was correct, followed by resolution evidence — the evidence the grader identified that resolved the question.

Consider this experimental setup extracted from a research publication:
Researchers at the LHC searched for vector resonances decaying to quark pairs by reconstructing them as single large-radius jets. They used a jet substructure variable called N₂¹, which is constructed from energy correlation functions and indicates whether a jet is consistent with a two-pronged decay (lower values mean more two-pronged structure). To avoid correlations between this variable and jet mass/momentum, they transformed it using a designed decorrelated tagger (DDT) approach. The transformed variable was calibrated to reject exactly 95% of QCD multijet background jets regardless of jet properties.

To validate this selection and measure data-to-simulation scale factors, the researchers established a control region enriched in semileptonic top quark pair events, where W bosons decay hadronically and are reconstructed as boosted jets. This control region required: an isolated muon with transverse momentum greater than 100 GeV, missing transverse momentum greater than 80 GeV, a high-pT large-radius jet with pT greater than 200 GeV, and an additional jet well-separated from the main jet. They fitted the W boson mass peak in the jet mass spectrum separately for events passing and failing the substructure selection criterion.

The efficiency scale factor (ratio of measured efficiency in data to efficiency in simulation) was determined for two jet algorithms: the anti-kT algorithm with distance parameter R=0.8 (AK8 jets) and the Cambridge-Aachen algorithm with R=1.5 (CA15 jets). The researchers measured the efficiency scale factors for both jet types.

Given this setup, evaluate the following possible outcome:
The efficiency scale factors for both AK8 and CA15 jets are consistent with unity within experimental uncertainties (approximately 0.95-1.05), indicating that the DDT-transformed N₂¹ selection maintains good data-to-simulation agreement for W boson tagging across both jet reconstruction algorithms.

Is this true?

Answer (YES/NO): NO